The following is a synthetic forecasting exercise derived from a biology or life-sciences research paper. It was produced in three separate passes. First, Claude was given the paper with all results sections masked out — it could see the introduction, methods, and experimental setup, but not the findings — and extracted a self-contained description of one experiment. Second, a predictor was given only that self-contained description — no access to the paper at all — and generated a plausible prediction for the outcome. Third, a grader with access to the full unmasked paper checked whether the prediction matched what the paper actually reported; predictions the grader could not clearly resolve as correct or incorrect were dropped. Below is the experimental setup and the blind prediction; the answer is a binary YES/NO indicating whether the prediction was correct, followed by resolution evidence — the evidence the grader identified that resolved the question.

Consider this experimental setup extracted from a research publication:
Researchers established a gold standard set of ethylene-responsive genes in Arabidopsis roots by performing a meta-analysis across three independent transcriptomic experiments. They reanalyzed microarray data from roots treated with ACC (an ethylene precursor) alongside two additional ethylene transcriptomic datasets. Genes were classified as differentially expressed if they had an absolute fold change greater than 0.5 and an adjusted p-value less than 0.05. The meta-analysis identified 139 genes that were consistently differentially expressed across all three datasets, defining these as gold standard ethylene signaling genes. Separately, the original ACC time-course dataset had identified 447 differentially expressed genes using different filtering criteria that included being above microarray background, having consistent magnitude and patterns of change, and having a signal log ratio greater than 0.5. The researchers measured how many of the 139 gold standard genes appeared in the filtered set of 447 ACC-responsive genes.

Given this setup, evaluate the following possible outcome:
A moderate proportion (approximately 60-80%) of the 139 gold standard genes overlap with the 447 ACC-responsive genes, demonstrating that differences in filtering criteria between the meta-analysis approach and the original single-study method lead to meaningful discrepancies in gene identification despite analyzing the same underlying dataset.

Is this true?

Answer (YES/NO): NO